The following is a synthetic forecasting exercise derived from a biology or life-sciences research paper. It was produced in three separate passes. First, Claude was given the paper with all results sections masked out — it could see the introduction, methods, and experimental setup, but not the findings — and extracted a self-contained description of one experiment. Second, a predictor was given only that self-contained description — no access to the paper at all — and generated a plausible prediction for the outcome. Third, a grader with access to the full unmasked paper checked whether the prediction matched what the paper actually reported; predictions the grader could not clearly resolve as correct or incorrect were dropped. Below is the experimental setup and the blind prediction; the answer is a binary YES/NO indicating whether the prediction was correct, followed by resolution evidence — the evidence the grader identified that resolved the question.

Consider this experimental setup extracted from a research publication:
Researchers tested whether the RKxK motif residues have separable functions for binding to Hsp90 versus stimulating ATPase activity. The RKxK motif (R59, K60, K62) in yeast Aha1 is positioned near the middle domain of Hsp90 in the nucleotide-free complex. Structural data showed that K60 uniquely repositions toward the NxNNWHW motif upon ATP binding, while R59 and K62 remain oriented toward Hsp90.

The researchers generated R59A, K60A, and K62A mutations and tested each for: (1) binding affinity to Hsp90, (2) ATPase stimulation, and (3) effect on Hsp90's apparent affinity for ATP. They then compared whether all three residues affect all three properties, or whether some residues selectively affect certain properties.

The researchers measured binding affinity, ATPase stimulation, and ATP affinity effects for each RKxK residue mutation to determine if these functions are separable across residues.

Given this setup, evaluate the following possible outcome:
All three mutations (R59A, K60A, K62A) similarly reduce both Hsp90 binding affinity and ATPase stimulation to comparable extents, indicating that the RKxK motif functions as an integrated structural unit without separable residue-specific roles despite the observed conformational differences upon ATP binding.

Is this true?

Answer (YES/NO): NO